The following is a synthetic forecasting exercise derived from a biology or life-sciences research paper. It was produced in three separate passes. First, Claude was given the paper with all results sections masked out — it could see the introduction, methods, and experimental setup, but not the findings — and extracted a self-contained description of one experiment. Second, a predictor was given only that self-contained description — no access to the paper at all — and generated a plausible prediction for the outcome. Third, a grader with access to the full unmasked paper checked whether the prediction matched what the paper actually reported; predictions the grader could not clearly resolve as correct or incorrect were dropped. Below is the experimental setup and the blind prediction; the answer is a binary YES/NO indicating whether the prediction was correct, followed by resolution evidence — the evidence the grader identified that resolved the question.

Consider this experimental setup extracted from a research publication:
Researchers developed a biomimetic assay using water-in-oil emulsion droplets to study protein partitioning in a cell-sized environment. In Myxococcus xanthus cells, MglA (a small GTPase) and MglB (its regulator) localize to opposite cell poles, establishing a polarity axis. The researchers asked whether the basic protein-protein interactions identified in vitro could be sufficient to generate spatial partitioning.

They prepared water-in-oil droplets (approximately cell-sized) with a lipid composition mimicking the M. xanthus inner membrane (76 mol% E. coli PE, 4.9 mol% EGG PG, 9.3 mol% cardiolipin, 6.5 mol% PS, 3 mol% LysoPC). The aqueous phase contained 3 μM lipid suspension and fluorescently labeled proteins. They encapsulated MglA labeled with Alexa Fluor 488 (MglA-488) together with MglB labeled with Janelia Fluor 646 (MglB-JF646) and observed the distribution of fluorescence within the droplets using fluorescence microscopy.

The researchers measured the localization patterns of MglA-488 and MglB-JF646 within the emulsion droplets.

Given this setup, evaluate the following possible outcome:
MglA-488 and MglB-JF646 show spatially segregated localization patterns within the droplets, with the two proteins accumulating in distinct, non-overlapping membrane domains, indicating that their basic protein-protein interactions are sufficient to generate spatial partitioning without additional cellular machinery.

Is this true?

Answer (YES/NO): NO